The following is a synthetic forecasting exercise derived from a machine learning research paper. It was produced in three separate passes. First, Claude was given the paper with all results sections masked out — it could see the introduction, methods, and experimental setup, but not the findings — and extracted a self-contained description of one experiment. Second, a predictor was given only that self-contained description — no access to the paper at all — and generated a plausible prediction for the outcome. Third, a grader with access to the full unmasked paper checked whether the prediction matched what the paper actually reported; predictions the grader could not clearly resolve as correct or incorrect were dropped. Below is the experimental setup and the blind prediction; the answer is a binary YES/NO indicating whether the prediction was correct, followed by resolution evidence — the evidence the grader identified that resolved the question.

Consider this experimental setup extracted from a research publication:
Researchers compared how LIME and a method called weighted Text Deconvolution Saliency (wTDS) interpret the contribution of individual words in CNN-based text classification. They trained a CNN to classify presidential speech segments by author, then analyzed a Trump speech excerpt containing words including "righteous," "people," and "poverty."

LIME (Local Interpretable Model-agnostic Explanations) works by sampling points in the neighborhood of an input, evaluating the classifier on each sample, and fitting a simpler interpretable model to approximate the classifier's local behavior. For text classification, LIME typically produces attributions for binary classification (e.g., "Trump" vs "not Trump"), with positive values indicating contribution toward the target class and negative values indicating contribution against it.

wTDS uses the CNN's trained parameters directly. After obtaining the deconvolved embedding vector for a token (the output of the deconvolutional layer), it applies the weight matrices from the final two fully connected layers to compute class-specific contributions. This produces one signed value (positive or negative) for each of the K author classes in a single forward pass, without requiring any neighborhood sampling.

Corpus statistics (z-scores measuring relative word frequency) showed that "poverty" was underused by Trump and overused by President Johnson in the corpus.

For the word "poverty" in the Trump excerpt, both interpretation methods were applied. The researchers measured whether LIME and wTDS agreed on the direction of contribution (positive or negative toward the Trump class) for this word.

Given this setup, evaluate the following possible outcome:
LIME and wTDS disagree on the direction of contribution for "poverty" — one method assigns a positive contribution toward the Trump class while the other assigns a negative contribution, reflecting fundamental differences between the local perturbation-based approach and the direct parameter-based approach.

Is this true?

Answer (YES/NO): NO